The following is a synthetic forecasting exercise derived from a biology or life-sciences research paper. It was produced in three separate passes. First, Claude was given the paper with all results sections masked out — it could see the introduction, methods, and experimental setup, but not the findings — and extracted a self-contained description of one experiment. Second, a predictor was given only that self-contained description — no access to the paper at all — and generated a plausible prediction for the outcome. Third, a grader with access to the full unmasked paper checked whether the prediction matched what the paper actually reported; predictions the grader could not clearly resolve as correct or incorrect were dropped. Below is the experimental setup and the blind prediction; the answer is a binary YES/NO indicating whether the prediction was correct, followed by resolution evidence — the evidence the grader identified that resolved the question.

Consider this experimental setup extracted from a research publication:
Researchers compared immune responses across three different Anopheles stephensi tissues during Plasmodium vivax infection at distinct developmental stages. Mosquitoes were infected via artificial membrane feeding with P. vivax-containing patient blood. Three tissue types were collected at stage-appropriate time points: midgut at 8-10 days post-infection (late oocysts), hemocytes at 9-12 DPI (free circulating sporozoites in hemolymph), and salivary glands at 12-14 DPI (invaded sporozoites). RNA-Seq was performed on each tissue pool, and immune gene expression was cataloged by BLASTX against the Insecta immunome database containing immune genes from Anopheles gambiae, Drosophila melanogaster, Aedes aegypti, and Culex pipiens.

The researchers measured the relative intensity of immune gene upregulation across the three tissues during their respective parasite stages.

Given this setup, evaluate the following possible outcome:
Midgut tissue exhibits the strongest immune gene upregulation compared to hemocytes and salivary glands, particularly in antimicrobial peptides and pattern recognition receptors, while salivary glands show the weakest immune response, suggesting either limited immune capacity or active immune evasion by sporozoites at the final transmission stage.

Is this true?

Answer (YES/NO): NO